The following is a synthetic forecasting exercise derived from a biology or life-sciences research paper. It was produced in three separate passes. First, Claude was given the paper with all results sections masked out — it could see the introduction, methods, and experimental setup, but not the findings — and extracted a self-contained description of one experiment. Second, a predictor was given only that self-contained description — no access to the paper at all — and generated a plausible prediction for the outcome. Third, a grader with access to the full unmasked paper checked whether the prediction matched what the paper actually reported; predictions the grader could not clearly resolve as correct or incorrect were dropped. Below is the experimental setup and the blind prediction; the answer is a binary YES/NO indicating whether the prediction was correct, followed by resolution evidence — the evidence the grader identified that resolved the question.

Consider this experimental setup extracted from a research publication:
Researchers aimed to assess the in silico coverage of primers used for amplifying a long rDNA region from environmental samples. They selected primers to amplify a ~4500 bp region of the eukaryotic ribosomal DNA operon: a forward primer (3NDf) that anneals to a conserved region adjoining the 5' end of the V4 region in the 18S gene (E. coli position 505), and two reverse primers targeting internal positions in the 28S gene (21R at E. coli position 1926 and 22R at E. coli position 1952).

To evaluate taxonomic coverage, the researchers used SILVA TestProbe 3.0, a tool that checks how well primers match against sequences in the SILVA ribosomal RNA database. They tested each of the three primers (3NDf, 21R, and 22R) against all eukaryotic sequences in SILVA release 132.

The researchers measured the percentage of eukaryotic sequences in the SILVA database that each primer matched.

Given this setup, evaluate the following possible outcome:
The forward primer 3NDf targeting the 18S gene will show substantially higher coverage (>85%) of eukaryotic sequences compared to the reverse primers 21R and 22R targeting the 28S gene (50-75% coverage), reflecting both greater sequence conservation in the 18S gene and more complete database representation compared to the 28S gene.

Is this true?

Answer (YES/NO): NO